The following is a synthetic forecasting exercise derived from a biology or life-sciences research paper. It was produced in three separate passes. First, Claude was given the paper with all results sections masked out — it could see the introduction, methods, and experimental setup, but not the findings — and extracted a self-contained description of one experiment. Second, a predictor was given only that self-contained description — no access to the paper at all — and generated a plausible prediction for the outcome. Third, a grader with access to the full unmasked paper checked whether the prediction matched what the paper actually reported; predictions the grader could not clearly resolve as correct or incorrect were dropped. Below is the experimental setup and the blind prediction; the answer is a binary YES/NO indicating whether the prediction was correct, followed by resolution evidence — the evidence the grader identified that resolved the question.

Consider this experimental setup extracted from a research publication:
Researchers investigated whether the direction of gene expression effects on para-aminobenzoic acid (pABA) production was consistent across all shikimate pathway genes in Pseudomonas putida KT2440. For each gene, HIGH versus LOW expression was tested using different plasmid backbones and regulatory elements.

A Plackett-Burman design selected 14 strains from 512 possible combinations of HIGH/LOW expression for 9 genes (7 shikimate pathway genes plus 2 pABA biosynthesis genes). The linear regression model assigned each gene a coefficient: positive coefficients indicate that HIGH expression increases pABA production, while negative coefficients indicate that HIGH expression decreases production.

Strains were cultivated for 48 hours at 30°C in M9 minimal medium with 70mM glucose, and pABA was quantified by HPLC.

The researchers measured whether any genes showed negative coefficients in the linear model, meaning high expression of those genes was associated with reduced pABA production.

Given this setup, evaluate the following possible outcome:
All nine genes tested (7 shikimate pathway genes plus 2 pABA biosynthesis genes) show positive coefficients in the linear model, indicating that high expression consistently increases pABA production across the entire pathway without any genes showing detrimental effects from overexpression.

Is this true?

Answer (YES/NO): NO